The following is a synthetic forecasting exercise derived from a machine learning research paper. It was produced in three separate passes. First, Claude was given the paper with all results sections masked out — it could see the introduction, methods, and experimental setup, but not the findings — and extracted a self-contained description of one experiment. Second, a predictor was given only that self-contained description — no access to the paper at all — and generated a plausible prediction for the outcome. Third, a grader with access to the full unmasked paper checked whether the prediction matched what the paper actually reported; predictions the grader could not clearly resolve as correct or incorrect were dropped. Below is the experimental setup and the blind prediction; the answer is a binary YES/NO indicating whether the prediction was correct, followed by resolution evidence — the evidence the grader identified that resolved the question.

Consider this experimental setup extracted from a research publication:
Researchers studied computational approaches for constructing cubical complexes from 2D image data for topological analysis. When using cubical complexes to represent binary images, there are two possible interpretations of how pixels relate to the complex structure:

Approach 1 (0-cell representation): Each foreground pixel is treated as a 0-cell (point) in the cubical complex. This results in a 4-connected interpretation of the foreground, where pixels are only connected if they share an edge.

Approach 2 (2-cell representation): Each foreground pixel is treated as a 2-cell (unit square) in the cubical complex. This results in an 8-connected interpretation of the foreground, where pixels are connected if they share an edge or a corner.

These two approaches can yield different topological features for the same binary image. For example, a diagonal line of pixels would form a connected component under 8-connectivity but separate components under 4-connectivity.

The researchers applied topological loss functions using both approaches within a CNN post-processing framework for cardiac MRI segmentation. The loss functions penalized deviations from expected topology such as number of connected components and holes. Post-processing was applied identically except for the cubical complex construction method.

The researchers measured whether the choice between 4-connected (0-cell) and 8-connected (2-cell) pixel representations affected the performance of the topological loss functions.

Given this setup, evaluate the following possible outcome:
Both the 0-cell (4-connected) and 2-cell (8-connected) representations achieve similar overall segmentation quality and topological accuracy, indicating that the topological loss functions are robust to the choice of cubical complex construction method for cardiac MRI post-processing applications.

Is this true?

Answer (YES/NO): YES